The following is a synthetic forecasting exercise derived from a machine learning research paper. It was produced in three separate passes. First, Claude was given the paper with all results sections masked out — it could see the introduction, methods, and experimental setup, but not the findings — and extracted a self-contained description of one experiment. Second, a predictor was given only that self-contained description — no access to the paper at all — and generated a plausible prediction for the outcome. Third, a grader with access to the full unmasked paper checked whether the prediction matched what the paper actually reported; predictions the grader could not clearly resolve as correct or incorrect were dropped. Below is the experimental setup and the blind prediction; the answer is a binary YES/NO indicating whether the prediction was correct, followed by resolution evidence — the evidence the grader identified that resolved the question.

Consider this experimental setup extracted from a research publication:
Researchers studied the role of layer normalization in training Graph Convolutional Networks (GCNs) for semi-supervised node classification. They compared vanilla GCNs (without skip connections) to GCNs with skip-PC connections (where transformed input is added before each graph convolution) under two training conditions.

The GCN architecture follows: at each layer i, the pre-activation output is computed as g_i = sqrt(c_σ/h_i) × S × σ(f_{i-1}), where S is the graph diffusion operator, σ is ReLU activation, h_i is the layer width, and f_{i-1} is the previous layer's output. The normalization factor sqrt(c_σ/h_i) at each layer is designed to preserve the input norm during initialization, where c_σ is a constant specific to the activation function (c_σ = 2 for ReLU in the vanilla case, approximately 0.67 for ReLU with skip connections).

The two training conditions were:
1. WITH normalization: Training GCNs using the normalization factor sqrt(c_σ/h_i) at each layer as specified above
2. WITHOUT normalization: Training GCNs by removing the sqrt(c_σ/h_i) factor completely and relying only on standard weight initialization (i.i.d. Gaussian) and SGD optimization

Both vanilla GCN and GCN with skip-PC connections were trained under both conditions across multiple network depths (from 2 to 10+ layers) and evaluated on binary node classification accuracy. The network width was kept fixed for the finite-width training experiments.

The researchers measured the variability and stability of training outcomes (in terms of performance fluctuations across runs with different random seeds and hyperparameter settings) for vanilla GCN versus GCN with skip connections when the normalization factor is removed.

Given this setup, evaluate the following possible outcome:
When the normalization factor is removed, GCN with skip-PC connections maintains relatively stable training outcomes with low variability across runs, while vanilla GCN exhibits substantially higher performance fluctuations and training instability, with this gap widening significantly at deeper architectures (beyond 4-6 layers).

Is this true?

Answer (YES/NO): YES